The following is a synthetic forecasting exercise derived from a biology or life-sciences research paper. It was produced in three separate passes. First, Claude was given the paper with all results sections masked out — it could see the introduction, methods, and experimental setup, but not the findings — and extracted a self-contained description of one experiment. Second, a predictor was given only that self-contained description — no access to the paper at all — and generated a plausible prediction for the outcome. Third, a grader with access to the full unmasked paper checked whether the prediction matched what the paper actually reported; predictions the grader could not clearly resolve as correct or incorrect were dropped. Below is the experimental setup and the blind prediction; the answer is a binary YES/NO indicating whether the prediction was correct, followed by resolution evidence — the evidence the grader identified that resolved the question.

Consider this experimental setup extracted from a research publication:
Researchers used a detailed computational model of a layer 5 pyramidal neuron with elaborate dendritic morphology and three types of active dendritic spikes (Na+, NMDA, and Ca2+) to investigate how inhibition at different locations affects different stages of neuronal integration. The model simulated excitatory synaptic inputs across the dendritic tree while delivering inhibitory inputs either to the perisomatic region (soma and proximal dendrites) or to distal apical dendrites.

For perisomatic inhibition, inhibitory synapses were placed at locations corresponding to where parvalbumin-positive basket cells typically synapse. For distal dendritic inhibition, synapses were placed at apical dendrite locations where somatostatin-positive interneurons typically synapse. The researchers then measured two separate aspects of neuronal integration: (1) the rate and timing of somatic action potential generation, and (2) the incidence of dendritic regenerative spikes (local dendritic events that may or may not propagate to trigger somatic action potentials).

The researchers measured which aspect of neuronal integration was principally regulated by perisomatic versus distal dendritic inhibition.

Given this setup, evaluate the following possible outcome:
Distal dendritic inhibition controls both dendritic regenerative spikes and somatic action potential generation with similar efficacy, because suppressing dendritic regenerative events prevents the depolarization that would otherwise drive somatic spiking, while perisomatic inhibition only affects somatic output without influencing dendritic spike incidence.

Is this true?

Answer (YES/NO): NO